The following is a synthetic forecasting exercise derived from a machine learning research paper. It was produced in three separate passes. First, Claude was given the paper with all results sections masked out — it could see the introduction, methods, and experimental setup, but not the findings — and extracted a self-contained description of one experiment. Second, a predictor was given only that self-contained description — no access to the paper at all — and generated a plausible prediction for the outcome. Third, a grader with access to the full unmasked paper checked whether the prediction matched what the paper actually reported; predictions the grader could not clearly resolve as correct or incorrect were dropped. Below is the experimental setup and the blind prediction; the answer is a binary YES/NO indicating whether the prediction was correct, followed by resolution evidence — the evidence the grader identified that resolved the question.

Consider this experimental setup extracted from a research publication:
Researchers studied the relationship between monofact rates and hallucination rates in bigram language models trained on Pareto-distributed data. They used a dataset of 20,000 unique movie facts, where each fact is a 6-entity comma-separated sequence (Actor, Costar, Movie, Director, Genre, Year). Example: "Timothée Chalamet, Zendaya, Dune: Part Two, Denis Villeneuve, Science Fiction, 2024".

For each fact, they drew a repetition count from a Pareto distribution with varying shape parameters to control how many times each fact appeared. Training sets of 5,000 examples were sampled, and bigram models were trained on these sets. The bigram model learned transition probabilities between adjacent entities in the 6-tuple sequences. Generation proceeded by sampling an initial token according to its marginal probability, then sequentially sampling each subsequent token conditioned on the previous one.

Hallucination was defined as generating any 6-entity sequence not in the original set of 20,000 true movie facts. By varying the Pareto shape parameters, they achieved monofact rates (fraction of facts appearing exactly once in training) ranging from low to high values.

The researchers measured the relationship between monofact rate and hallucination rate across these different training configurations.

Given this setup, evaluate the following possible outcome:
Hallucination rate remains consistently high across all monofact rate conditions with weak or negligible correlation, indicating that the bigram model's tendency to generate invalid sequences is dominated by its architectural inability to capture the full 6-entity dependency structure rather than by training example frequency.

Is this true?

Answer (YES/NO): NO